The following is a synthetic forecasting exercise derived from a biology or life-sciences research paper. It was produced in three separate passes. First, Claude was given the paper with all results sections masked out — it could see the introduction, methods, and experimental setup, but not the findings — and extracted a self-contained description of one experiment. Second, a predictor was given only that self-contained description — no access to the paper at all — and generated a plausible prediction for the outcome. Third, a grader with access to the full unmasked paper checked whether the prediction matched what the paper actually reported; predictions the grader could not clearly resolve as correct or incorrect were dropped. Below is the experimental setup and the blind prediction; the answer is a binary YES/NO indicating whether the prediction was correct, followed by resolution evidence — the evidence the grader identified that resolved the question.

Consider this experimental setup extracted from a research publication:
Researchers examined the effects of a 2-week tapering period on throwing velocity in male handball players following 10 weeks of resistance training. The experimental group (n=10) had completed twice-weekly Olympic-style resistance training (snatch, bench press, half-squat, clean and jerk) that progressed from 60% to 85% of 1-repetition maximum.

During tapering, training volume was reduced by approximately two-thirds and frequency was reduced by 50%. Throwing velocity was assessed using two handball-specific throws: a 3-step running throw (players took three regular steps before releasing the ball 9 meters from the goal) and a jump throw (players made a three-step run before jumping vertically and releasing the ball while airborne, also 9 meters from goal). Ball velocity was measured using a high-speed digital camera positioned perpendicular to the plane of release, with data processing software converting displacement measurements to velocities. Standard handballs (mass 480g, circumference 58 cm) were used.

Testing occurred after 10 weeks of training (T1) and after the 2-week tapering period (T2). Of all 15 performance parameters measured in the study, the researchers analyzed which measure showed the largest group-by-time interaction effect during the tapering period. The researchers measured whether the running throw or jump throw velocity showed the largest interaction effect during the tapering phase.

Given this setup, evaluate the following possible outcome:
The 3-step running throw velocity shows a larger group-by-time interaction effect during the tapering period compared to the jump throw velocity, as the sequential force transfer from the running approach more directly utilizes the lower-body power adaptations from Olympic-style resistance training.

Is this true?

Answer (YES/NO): YES